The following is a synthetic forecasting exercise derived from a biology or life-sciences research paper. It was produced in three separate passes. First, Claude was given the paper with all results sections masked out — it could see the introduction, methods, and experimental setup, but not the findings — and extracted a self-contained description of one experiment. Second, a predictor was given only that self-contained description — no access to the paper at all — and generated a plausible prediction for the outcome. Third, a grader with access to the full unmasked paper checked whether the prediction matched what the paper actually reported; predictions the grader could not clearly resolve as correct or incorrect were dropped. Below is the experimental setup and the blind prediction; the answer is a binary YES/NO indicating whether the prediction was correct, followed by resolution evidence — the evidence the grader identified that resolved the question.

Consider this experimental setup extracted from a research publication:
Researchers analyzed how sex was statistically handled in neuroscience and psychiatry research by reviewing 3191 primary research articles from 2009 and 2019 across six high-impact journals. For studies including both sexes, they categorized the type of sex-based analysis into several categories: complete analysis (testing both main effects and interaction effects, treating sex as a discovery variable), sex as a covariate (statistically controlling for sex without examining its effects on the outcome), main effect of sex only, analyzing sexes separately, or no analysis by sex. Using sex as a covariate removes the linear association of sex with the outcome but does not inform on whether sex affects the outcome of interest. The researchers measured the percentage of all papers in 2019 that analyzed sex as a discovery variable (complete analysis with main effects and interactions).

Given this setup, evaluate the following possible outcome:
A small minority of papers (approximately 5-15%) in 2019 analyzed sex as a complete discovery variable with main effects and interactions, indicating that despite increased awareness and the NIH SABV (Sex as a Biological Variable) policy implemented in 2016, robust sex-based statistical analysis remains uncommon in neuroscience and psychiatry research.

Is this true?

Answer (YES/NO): YES